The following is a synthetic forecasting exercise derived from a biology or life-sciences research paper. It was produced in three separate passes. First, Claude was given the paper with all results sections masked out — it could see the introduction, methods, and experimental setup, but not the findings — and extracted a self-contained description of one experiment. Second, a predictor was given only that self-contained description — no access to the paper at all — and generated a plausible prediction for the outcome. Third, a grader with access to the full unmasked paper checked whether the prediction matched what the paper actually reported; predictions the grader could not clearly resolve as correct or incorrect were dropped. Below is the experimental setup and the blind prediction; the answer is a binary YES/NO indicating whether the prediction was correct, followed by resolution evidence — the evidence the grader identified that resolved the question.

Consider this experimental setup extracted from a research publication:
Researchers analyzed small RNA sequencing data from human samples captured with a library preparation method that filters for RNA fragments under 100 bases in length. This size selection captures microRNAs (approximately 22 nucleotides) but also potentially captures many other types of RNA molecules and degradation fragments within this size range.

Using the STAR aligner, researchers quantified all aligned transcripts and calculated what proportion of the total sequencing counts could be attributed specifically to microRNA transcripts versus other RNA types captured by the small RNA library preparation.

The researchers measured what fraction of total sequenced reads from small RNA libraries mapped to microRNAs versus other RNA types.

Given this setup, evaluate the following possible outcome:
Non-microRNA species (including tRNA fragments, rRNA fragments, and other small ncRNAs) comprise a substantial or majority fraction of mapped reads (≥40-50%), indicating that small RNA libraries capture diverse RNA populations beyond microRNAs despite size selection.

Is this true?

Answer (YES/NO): YES